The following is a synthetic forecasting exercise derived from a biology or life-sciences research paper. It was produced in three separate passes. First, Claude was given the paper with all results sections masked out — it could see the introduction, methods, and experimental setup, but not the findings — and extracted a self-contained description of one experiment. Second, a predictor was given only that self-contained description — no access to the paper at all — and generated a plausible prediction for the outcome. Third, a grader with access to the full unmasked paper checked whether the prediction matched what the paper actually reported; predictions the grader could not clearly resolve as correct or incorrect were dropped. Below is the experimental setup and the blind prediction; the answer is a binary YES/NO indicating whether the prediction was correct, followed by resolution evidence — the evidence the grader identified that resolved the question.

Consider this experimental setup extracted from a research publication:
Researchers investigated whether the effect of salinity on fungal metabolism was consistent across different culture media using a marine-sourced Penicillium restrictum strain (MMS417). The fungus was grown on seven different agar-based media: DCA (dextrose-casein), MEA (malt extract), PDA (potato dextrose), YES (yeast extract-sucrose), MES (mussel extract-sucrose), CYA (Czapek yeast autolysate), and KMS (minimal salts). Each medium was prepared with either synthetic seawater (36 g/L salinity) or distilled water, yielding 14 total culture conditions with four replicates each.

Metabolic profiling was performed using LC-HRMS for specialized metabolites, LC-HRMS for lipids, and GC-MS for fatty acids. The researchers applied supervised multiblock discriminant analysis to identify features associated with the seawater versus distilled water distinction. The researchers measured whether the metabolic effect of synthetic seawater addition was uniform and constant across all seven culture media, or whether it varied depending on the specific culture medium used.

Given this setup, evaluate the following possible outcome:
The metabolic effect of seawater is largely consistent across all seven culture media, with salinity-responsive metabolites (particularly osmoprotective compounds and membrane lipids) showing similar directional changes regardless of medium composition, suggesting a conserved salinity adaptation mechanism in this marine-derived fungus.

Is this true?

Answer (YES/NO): NO